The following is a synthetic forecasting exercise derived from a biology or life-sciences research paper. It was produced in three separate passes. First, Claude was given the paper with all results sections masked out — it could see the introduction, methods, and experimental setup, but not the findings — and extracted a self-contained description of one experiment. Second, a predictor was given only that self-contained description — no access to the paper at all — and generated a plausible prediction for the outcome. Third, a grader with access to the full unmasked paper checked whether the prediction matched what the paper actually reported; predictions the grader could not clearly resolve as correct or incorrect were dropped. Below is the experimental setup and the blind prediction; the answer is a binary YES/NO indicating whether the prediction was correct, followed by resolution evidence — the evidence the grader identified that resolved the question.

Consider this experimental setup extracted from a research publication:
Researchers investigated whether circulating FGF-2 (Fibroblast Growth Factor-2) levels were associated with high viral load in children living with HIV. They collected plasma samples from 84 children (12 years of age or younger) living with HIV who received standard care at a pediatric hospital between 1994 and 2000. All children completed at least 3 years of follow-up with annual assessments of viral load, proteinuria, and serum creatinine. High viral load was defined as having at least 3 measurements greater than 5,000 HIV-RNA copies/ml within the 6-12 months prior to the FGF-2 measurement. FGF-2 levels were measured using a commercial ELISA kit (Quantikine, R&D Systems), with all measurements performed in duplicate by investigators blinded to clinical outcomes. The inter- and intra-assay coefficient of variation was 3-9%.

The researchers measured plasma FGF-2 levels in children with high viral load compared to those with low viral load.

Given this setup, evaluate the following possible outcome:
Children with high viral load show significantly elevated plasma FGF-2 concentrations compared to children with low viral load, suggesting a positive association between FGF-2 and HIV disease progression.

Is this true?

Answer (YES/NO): YES